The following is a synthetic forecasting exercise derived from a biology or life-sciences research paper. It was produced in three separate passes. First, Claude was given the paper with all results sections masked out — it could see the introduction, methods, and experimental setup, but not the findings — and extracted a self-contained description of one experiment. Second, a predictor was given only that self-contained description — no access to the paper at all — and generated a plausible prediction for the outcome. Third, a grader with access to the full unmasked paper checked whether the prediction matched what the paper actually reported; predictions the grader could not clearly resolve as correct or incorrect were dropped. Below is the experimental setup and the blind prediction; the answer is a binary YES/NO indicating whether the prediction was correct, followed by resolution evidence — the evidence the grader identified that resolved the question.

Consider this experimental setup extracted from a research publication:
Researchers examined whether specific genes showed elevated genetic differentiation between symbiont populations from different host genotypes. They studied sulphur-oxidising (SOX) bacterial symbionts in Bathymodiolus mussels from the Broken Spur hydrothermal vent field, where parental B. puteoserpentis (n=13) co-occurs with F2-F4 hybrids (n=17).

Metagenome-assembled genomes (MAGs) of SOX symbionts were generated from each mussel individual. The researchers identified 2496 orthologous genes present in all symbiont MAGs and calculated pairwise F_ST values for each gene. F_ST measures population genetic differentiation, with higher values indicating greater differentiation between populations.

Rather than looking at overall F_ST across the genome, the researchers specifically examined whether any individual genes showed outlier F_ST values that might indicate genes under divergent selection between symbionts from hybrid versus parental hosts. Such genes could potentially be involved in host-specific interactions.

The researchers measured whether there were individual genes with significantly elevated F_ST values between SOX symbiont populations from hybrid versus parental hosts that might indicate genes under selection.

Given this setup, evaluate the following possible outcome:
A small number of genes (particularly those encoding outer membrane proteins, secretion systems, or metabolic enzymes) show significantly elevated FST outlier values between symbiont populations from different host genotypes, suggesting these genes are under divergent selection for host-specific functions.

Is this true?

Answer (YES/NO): NO